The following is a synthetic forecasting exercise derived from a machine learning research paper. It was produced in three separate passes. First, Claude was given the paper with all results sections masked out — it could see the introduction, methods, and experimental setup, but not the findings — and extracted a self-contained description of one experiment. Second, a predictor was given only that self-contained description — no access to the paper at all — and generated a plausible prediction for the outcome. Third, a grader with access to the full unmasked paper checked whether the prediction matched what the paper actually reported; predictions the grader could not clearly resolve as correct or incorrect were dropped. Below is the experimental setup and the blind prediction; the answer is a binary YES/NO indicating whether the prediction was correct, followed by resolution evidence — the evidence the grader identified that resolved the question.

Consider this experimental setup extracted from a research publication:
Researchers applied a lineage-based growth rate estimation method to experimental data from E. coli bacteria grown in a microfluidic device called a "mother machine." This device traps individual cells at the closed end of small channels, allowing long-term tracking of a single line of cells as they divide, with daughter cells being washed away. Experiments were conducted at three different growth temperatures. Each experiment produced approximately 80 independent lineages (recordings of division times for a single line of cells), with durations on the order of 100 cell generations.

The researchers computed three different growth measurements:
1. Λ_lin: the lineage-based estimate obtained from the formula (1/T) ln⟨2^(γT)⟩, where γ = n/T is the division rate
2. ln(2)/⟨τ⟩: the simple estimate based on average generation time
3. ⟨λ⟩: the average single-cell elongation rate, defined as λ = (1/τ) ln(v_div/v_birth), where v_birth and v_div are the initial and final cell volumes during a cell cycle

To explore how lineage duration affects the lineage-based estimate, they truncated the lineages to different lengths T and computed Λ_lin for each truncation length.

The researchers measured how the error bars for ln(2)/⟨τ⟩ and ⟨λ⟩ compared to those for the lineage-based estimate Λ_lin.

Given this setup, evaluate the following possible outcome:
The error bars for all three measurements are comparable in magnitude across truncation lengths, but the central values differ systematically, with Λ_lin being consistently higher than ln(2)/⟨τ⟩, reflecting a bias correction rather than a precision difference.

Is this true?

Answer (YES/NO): NO